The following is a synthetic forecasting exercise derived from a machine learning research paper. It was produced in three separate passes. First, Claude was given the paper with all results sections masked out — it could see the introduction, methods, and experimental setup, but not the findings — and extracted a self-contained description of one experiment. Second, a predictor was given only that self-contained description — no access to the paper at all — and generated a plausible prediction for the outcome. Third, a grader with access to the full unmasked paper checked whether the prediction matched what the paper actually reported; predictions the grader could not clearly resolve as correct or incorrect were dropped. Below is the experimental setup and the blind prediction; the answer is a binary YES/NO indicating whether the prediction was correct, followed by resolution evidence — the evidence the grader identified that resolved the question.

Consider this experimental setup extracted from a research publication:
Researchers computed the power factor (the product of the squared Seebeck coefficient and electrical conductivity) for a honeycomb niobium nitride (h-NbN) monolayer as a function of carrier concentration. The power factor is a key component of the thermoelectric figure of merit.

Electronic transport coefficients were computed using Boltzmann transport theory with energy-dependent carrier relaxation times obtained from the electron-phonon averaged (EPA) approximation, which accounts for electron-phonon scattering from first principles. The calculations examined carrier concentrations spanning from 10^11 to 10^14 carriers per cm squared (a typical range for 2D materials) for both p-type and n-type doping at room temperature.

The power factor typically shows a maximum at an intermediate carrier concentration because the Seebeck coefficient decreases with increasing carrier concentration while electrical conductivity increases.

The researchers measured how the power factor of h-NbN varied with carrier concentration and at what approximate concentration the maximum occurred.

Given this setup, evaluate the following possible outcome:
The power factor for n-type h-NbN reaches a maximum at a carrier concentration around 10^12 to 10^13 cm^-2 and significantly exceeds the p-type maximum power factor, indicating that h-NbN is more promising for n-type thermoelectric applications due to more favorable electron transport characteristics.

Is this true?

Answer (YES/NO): NO